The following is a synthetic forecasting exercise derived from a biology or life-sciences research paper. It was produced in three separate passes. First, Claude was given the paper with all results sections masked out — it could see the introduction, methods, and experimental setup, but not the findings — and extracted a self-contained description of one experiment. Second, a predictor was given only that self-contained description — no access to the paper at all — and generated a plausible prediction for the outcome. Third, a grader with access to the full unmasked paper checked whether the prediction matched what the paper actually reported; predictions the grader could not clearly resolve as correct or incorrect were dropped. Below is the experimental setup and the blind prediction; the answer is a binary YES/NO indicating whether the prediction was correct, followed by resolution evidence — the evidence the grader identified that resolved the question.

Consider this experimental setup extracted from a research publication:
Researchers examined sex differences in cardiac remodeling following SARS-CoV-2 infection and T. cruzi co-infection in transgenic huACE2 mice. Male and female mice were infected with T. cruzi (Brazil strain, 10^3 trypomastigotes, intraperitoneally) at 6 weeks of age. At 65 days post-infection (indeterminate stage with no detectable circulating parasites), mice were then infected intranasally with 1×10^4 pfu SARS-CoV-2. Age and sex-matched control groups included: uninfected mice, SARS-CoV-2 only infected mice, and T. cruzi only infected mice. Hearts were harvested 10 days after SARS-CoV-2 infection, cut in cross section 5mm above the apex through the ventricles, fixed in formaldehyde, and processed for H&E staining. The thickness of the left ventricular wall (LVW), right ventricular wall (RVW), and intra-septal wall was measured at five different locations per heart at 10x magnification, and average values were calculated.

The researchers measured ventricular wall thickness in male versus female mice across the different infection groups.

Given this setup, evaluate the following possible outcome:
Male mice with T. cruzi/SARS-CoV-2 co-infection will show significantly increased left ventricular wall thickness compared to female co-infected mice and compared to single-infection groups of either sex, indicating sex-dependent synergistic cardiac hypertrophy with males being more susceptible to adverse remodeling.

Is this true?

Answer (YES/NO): NO